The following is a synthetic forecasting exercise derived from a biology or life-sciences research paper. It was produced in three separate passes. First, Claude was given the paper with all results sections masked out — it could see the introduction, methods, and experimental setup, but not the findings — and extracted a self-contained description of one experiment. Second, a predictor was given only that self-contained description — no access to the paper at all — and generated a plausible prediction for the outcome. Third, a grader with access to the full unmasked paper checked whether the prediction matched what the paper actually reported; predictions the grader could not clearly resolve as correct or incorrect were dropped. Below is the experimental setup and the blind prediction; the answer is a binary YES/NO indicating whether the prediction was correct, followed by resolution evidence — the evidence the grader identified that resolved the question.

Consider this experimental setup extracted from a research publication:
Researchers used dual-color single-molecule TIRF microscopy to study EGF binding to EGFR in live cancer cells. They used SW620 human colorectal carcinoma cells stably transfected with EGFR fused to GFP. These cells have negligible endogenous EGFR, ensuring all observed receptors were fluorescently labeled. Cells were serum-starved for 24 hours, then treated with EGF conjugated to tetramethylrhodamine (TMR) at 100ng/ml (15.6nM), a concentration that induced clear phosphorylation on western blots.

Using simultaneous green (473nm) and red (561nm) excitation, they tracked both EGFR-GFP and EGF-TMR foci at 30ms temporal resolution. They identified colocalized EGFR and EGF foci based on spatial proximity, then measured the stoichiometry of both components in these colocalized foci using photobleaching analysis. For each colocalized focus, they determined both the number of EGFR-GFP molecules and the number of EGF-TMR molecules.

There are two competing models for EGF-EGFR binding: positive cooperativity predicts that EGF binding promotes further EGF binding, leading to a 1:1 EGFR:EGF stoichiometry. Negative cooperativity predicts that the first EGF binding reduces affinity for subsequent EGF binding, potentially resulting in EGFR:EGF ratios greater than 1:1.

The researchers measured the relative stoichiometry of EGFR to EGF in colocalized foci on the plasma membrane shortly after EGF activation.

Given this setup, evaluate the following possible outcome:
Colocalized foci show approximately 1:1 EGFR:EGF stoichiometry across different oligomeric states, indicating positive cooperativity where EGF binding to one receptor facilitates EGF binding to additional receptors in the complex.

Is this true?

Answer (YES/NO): NO